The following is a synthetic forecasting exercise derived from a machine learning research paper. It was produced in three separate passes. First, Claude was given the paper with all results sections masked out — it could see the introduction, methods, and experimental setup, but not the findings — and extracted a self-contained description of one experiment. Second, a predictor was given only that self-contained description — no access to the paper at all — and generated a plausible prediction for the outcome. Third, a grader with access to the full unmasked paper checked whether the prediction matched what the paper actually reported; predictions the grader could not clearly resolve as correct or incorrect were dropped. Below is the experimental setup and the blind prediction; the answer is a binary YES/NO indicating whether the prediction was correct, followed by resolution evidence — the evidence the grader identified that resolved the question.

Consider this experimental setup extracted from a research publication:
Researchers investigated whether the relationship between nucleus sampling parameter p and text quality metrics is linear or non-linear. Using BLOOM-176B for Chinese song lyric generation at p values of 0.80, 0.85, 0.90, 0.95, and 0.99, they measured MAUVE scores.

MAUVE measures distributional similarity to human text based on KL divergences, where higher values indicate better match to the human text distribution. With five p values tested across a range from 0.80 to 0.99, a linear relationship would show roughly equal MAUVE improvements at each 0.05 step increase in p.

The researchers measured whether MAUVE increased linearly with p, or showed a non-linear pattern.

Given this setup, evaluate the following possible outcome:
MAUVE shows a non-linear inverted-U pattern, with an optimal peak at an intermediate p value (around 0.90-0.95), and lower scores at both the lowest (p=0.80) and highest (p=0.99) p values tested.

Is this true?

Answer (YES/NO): NO